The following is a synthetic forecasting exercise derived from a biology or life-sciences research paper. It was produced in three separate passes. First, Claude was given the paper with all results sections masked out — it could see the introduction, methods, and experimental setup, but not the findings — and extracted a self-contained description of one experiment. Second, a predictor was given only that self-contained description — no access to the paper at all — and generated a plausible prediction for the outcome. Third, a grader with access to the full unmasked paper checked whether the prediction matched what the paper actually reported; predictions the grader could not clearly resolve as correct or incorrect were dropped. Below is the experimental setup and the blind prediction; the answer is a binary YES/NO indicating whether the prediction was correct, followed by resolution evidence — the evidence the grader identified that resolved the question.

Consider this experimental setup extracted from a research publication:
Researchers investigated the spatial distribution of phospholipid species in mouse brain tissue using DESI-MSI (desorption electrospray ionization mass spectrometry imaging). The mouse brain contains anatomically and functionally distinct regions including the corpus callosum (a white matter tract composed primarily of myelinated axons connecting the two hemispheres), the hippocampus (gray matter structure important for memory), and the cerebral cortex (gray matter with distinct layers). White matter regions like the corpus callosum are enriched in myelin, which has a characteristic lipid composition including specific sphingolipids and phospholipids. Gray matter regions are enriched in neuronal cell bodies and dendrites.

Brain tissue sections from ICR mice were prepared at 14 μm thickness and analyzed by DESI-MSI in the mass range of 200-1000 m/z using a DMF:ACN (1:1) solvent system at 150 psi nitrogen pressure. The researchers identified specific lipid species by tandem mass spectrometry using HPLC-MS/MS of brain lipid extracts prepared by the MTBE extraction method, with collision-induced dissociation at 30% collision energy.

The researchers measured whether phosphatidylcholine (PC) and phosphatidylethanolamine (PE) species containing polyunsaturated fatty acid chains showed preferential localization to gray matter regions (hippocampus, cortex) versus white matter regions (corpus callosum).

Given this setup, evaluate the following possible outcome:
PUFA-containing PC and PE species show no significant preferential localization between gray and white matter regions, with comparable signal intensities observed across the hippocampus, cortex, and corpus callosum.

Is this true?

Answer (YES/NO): NO